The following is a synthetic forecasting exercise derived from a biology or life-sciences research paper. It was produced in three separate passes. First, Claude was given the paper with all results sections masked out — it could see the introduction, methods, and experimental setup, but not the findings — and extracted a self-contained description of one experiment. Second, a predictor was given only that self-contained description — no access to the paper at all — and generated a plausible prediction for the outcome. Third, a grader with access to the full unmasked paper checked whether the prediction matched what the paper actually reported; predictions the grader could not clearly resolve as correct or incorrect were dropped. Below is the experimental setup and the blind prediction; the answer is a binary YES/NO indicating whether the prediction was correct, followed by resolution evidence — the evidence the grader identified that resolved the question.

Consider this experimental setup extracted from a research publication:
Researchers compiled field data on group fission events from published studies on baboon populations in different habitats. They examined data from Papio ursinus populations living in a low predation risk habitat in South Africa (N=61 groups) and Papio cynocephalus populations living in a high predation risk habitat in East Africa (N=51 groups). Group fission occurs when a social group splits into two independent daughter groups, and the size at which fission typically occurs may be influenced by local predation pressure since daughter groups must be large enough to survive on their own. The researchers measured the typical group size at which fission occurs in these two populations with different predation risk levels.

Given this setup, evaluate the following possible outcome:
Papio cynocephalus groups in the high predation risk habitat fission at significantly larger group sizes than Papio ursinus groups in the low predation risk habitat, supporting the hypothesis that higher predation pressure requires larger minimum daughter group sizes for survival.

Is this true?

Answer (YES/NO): YES